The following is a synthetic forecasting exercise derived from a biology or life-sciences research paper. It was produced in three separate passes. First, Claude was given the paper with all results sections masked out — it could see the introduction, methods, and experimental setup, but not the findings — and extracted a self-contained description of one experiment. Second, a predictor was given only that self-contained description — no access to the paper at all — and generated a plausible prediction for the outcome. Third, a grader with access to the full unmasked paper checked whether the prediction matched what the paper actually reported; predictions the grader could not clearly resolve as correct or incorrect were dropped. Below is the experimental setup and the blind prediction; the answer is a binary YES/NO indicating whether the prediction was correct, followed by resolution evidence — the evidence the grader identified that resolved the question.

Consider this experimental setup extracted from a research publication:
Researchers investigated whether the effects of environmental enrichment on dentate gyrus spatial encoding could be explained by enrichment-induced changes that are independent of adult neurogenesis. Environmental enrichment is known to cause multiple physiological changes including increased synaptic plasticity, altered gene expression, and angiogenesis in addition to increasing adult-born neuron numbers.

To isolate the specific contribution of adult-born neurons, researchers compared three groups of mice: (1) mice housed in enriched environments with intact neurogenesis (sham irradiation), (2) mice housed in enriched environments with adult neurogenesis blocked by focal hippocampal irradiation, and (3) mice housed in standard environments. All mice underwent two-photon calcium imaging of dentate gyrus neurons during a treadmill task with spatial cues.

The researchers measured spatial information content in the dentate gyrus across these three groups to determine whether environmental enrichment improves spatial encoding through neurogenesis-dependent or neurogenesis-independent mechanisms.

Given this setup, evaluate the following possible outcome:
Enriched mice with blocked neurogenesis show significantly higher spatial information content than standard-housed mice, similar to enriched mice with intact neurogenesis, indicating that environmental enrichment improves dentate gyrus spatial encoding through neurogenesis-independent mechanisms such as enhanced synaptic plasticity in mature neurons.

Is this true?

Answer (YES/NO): NO